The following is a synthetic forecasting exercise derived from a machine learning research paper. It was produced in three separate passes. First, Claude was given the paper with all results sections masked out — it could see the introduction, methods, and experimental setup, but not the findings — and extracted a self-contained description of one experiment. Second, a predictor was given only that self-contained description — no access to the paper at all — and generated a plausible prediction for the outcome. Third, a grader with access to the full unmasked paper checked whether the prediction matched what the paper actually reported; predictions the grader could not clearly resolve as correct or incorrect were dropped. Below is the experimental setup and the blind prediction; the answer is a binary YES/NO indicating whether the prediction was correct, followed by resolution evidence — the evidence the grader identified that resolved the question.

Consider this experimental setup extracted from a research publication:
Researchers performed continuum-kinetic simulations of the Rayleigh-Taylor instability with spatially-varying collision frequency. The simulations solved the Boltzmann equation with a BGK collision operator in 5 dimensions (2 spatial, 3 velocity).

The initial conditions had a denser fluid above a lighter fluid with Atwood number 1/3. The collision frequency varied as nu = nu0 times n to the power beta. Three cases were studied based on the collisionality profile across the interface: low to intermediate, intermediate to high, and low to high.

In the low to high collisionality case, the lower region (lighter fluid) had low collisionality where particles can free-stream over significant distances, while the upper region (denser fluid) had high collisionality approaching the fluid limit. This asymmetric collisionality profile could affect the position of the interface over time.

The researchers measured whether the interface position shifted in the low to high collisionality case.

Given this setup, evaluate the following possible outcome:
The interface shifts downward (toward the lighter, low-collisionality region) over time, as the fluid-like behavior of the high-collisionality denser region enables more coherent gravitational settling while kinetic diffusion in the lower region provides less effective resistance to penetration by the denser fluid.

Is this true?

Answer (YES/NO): NO